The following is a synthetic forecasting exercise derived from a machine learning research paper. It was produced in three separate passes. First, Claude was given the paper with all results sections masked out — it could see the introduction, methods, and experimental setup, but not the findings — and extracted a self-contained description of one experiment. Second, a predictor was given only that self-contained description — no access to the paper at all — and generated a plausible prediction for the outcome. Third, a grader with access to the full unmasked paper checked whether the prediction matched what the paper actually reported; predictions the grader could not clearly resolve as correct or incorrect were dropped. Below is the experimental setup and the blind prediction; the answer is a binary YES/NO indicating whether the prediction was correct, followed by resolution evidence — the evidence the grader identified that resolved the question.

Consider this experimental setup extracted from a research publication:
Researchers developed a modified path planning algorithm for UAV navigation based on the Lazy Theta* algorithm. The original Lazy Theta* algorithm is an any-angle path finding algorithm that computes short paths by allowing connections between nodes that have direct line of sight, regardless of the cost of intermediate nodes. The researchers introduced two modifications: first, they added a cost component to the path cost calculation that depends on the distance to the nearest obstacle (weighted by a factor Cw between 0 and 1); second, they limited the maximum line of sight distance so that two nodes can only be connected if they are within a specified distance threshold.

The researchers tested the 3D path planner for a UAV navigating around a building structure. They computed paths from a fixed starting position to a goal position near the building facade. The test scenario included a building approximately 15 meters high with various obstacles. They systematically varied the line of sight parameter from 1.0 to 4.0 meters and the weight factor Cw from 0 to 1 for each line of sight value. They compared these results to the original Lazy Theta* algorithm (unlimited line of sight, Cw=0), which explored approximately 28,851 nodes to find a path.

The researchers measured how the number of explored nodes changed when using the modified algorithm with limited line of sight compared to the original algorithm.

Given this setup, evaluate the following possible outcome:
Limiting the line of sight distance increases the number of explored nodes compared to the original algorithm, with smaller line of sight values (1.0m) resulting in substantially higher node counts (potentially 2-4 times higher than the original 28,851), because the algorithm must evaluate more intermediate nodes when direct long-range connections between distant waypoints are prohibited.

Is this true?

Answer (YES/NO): YES